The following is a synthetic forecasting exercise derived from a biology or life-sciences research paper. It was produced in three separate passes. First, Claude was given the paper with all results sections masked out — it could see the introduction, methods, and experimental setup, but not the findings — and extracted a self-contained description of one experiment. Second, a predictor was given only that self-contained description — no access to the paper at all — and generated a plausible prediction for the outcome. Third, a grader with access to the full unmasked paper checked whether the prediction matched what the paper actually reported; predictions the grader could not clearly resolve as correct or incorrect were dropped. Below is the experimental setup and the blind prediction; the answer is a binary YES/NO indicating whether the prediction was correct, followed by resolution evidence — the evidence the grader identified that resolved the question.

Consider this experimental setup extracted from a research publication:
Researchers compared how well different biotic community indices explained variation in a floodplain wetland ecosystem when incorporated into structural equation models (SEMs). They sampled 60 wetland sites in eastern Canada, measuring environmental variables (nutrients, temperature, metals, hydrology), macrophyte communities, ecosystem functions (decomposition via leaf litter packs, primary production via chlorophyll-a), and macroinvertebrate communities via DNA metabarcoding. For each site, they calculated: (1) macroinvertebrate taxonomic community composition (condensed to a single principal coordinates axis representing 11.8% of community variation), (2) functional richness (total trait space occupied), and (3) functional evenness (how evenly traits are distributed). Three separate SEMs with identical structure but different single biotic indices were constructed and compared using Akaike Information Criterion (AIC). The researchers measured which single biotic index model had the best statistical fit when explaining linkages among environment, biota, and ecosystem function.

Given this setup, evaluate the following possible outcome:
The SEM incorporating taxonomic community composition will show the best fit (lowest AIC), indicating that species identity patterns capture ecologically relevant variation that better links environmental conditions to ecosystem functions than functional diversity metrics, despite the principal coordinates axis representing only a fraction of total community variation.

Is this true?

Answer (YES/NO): YES